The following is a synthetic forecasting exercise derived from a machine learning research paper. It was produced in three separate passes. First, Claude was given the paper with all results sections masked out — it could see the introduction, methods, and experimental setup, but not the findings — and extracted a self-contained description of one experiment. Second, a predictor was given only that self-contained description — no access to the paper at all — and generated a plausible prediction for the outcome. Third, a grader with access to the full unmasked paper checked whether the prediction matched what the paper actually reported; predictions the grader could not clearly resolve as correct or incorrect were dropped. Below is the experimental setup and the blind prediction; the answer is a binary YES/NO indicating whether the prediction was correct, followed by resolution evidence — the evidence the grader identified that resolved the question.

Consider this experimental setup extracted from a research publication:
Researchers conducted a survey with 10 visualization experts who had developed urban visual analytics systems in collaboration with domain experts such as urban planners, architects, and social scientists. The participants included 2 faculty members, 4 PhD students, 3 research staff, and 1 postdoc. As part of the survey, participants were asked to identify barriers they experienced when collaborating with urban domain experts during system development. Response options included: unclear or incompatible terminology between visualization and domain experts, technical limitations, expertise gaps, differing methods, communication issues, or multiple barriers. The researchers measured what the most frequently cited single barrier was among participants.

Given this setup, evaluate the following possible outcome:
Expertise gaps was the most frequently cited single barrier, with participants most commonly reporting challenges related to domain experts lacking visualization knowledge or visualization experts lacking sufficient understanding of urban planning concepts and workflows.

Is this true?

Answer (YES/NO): NO